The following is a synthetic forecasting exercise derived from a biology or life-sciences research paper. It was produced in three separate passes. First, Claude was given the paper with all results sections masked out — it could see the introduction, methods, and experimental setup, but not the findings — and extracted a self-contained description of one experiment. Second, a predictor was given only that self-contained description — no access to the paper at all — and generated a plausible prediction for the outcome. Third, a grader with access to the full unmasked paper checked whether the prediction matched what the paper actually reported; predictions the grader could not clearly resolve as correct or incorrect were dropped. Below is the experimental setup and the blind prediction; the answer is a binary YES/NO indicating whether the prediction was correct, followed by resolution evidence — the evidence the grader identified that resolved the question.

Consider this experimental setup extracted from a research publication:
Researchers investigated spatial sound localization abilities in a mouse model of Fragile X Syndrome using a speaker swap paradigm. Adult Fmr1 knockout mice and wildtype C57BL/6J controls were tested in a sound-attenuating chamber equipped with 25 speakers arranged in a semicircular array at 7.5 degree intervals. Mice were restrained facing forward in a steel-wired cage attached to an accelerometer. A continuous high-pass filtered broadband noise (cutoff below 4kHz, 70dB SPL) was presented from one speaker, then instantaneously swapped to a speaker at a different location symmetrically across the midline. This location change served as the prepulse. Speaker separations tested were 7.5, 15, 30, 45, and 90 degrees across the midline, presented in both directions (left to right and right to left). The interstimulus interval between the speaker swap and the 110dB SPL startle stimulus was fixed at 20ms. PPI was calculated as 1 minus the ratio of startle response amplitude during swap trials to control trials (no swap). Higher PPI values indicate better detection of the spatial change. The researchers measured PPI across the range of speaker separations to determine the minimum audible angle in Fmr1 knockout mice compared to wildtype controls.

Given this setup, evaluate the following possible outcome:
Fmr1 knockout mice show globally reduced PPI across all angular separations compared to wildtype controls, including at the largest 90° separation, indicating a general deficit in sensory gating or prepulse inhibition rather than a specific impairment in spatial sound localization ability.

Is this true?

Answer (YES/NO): NO